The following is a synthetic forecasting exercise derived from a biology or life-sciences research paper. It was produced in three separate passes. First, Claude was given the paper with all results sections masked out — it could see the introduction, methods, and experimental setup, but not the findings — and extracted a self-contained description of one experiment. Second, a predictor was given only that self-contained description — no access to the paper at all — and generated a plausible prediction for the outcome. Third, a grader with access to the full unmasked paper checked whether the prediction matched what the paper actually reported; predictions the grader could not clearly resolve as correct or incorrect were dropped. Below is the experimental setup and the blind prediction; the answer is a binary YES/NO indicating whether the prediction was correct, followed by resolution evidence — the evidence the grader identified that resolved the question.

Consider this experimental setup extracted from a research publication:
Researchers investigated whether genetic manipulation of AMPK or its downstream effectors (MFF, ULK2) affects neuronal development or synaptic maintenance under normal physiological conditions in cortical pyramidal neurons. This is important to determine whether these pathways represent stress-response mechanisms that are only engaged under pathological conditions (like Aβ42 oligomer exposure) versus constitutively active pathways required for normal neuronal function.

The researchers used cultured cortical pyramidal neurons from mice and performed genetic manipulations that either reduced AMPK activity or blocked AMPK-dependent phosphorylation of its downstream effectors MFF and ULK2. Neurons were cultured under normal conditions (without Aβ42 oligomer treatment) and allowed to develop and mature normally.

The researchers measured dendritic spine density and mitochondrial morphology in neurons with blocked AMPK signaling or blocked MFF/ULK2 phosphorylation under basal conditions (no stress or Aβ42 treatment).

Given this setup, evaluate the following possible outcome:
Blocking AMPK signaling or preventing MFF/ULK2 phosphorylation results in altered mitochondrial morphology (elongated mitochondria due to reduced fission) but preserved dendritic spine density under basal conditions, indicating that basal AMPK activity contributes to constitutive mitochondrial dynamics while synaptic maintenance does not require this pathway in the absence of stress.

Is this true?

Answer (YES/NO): NO